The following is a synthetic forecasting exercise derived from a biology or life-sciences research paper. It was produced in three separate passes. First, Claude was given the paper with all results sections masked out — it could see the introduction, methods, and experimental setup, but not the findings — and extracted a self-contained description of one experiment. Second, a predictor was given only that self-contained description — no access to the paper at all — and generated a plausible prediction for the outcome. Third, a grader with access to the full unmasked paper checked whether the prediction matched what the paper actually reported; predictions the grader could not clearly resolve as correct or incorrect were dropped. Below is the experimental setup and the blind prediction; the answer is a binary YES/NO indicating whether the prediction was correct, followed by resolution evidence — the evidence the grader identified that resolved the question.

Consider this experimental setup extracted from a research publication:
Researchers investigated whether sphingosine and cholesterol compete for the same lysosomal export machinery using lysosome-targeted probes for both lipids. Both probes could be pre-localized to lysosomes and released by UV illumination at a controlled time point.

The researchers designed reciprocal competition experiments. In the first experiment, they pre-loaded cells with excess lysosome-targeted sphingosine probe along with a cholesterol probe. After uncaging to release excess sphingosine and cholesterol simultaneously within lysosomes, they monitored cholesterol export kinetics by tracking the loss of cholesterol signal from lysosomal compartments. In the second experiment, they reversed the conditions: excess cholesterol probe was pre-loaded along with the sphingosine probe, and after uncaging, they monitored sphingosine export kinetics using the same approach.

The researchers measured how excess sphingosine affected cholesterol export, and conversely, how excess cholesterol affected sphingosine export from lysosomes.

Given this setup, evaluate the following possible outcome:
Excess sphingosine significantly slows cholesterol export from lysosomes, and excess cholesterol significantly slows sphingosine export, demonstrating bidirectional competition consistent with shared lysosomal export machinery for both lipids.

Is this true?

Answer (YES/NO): NO